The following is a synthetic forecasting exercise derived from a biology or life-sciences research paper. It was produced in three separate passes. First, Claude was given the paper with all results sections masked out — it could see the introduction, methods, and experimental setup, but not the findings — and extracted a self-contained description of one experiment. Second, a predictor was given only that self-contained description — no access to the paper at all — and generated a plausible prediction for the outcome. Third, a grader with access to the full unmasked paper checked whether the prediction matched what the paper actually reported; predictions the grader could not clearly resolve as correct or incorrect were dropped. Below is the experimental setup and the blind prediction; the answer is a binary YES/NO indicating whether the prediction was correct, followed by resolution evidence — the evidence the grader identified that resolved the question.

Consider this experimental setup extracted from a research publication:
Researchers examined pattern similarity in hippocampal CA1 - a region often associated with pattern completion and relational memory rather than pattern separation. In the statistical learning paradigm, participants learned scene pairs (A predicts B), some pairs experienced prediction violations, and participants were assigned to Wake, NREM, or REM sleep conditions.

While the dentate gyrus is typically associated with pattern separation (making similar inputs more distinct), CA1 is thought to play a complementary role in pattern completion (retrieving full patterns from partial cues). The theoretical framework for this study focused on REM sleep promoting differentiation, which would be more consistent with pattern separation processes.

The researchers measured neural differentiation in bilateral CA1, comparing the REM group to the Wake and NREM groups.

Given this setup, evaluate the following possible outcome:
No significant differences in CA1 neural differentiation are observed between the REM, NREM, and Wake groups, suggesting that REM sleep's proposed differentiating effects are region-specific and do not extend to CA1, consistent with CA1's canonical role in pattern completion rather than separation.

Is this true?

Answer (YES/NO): YES